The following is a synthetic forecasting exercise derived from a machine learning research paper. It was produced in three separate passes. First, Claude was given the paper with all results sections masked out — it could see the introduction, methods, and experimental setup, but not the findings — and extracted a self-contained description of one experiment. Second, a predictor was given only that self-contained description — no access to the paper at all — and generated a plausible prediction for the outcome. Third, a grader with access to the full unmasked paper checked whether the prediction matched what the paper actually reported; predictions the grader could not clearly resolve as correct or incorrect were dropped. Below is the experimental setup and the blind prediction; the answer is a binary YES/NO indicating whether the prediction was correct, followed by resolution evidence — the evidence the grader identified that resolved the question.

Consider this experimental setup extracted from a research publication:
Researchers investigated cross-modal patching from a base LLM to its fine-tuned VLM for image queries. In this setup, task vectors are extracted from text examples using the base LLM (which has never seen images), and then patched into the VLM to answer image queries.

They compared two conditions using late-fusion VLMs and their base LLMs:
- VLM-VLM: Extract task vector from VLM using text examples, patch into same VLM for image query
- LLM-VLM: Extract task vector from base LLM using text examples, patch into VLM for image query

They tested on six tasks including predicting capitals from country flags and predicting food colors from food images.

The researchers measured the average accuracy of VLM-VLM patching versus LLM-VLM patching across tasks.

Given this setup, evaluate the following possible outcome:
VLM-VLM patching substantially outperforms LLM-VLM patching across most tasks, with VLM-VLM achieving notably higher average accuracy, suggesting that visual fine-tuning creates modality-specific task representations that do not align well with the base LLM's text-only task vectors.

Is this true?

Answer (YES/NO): NO